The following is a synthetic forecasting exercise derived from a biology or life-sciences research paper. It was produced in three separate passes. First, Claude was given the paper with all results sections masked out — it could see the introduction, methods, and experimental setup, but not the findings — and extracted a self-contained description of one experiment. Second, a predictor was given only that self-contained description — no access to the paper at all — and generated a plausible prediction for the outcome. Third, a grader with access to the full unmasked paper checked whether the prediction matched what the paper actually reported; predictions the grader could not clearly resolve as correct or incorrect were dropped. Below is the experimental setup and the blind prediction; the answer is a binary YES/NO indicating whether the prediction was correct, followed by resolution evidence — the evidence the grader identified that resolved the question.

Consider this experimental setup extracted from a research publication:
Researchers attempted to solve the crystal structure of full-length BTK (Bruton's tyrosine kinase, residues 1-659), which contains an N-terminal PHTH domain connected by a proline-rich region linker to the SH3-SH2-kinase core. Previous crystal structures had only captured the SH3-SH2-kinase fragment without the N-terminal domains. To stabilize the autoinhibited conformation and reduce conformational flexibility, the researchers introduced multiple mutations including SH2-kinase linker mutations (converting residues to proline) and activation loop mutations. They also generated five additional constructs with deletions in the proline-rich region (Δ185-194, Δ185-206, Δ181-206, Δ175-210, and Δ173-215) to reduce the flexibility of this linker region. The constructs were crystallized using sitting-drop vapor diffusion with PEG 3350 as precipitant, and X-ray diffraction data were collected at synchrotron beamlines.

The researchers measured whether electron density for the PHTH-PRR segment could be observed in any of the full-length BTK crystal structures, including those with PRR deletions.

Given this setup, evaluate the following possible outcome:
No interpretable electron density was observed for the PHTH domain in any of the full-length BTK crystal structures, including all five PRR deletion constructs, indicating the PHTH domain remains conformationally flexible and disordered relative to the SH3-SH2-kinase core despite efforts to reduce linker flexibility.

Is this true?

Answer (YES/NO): YES